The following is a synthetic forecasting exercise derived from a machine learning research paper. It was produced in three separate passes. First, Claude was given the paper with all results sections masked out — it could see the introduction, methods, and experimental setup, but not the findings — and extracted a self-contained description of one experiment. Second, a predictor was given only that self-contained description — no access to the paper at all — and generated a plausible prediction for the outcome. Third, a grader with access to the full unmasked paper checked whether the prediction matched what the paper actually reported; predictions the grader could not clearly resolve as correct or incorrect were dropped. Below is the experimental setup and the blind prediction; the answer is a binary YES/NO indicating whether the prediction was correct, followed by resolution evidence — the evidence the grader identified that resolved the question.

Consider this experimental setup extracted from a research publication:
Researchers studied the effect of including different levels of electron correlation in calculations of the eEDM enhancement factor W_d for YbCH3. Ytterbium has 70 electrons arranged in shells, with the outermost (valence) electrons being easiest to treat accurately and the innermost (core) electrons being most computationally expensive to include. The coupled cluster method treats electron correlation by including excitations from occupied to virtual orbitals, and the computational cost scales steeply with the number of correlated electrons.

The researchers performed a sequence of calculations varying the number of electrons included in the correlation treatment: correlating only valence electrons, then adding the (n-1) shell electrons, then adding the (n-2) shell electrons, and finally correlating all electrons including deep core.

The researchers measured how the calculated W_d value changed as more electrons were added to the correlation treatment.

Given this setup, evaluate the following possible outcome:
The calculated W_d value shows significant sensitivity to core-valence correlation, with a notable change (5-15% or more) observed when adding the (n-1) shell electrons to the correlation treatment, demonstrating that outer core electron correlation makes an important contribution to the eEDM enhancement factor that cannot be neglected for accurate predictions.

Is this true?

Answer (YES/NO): NO